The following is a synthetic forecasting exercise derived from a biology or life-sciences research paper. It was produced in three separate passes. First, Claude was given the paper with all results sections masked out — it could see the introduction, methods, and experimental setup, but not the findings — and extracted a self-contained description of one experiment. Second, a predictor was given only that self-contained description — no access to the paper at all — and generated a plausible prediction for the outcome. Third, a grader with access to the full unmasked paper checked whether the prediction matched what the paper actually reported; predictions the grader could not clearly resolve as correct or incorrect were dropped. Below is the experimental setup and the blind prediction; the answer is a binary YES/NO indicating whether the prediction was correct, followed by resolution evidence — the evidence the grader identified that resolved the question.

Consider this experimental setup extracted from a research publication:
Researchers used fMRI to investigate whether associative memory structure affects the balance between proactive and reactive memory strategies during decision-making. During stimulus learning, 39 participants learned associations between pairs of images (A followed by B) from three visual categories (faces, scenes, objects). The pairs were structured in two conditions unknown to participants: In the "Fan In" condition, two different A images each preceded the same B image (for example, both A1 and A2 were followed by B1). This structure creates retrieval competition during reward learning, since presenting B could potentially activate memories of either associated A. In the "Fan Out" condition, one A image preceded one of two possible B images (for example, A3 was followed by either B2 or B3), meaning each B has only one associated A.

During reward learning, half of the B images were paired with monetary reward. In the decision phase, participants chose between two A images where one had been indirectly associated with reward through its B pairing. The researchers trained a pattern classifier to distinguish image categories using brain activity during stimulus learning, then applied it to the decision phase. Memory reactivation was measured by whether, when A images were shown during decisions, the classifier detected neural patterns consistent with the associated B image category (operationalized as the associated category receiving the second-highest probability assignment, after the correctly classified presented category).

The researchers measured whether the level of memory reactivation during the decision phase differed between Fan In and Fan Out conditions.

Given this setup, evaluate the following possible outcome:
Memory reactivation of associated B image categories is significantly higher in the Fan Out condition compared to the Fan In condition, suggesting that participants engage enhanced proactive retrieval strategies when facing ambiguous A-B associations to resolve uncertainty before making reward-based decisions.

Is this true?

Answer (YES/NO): NO